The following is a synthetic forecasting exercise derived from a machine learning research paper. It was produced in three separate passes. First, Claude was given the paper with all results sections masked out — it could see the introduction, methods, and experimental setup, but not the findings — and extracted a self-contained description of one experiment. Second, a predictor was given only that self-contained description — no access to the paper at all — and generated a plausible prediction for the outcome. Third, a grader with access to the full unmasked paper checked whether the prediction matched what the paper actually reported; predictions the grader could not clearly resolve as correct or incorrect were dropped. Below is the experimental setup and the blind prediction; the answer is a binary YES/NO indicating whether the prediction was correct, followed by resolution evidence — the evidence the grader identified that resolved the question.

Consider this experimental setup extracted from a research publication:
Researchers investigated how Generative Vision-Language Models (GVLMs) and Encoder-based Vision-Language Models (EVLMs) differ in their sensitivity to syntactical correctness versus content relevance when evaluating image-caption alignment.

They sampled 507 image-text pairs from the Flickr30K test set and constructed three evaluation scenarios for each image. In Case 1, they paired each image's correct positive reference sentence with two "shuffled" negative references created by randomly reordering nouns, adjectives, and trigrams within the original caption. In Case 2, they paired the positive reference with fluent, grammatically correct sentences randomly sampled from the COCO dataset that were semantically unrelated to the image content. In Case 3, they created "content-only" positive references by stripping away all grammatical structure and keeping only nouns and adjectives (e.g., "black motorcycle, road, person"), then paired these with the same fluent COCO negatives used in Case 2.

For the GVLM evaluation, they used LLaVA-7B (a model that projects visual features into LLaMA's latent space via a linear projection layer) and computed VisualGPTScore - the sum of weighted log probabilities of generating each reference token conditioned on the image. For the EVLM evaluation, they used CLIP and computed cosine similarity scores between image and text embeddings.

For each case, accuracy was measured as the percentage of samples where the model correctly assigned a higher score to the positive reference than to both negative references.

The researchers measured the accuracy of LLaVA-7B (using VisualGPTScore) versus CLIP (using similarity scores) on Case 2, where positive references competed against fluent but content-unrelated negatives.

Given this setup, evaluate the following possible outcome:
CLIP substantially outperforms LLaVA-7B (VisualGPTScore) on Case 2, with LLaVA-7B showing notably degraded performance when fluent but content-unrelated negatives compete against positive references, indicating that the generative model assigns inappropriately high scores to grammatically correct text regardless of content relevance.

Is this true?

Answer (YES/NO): YES